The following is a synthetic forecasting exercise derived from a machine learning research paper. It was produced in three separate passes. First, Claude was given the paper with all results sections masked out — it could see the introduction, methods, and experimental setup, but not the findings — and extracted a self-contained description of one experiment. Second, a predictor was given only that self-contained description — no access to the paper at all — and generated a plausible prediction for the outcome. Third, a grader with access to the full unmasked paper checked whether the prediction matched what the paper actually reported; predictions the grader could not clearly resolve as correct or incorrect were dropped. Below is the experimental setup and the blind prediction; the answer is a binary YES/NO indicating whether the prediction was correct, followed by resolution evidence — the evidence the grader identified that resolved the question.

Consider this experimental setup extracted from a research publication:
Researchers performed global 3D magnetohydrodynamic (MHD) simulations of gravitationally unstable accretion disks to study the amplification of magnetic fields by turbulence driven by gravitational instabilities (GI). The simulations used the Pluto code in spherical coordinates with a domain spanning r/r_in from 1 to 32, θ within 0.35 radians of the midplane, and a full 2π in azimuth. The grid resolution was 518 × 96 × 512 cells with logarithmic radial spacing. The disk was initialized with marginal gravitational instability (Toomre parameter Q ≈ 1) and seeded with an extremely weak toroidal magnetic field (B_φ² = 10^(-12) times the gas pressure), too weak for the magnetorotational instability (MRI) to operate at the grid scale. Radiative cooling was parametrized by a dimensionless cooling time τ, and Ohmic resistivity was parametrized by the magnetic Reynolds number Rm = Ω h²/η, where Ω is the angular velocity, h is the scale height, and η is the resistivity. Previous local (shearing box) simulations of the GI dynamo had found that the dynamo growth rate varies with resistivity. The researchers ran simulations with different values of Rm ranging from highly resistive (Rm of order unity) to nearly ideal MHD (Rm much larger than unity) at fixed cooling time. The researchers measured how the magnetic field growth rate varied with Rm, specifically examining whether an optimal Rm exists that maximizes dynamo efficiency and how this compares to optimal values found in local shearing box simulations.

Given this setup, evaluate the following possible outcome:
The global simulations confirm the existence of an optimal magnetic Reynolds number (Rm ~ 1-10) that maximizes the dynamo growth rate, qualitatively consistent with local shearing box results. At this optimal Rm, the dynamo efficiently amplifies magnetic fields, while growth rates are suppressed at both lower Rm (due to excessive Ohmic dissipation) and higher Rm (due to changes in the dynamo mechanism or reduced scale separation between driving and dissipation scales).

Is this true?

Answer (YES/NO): NO